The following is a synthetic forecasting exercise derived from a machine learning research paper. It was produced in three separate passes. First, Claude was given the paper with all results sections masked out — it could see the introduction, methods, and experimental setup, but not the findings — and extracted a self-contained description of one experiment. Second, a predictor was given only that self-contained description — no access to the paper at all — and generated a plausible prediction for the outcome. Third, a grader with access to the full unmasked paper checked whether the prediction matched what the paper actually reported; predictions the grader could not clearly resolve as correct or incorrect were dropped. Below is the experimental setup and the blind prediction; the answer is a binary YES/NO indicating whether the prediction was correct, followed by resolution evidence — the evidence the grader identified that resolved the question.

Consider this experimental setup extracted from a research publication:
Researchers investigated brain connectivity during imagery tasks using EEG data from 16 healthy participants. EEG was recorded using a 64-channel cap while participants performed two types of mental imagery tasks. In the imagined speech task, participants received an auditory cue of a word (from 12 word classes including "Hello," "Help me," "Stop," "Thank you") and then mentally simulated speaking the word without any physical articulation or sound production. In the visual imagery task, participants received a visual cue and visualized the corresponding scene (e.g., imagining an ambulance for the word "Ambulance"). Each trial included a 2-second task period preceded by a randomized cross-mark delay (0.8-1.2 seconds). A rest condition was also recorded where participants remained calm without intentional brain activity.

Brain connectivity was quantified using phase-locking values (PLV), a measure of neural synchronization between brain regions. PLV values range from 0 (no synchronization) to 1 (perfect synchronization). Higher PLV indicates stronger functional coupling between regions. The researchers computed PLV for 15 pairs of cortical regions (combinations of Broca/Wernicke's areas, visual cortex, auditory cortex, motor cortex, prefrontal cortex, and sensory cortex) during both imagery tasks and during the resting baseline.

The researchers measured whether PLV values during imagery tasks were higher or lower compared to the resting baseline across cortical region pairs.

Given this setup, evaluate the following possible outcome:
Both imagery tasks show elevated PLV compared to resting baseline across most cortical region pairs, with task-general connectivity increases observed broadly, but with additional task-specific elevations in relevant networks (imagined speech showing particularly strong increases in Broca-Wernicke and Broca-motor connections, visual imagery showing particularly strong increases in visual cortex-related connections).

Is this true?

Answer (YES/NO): NO